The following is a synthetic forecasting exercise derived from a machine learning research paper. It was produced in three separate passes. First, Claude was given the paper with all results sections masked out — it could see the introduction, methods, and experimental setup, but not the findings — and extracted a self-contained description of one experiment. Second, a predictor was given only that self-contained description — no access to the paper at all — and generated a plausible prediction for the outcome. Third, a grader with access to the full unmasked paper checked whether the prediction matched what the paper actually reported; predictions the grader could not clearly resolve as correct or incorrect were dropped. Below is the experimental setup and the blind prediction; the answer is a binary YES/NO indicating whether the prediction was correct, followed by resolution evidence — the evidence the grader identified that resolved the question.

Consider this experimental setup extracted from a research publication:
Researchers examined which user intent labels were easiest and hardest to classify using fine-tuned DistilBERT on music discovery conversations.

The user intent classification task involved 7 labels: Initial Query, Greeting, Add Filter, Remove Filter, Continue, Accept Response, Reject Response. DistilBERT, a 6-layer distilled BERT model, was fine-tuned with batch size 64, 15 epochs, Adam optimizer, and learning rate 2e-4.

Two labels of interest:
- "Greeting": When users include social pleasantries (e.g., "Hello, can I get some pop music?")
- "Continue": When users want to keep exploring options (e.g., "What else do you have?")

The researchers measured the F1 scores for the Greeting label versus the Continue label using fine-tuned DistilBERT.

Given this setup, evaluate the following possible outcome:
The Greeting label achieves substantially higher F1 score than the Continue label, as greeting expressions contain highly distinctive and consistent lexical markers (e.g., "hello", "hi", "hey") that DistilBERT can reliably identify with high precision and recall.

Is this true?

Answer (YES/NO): YES